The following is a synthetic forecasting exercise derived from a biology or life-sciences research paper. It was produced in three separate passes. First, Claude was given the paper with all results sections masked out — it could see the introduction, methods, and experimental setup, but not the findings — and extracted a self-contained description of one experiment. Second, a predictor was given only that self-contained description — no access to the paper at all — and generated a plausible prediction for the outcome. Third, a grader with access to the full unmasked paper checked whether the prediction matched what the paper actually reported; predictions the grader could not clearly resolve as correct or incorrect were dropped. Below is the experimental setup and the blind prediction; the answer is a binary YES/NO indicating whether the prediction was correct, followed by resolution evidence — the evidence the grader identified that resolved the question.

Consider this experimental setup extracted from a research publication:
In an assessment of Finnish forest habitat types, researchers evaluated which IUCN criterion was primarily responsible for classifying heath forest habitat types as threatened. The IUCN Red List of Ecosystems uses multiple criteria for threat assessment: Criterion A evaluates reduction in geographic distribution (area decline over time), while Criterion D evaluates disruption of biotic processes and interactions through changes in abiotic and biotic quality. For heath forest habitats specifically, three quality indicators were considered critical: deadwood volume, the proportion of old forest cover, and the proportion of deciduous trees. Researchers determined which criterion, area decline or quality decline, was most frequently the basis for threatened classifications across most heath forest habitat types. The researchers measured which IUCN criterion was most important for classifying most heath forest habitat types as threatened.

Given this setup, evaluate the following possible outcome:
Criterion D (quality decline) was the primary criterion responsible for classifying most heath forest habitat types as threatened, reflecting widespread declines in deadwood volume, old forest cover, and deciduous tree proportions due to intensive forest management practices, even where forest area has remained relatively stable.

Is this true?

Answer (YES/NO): YES